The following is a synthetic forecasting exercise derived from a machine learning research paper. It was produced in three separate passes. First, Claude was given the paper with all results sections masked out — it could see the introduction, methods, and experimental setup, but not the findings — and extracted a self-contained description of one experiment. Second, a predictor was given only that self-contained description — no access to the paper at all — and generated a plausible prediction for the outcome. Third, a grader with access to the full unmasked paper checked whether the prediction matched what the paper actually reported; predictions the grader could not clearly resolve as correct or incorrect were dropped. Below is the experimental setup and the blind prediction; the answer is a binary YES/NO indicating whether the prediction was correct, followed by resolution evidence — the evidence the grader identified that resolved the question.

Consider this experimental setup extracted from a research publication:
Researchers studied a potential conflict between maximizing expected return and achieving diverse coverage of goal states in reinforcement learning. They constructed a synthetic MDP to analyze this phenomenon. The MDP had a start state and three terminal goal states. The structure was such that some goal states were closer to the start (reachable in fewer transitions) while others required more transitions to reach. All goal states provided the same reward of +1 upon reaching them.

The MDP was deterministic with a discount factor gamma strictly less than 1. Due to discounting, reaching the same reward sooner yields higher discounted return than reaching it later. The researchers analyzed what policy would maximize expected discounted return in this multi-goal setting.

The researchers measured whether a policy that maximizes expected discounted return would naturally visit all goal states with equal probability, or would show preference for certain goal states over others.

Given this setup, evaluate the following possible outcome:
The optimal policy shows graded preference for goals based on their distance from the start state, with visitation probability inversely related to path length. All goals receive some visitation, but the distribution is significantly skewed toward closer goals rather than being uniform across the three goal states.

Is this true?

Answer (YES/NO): NO